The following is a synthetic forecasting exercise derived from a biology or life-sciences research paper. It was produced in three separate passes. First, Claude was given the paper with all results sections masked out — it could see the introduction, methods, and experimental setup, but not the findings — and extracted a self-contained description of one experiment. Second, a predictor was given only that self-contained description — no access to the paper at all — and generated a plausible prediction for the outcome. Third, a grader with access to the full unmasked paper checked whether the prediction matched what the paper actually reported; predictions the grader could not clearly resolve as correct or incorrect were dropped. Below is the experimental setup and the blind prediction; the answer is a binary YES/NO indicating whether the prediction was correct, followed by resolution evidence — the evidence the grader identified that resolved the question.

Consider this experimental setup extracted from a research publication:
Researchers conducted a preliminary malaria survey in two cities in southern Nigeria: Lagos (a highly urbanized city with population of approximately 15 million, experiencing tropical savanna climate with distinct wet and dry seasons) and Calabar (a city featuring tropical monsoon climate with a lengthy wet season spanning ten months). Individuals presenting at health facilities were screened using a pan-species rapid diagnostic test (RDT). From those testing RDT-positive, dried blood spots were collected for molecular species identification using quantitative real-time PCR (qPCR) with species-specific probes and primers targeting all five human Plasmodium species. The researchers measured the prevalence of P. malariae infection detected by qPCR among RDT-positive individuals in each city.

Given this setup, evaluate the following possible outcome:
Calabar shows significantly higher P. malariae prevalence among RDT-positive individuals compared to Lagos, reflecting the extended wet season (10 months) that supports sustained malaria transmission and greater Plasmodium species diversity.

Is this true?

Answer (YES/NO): YES